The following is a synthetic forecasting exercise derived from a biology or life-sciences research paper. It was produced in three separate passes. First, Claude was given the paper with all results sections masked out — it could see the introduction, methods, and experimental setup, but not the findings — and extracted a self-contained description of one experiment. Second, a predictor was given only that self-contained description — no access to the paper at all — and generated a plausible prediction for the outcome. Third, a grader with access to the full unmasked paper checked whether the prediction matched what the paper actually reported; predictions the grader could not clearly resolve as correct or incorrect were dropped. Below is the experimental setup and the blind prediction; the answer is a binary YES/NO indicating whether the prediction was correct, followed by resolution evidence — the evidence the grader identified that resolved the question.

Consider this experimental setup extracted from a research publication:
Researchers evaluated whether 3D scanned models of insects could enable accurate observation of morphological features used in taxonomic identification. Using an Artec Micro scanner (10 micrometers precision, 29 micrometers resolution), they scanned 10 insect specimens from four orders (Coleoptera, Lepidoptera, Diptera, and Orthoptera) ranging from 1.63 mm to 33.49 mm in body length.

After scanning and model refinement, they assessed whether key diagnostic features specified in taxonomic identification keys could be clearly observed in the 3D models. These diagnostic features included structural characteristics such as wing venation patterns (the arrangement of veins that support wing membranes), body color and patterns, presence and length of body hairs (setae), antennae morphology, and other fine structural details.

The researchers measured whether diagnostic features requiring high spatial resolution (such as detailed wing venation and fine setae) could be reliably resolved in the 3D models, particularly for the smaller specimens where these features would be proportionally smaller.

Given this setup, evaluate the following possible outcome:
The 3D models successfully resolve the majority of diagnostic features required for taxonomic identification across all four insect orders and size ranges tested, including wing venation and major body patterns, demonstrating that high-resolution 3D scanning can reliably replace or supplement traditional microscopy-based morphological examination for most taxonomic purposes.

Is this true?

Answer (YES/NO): NO